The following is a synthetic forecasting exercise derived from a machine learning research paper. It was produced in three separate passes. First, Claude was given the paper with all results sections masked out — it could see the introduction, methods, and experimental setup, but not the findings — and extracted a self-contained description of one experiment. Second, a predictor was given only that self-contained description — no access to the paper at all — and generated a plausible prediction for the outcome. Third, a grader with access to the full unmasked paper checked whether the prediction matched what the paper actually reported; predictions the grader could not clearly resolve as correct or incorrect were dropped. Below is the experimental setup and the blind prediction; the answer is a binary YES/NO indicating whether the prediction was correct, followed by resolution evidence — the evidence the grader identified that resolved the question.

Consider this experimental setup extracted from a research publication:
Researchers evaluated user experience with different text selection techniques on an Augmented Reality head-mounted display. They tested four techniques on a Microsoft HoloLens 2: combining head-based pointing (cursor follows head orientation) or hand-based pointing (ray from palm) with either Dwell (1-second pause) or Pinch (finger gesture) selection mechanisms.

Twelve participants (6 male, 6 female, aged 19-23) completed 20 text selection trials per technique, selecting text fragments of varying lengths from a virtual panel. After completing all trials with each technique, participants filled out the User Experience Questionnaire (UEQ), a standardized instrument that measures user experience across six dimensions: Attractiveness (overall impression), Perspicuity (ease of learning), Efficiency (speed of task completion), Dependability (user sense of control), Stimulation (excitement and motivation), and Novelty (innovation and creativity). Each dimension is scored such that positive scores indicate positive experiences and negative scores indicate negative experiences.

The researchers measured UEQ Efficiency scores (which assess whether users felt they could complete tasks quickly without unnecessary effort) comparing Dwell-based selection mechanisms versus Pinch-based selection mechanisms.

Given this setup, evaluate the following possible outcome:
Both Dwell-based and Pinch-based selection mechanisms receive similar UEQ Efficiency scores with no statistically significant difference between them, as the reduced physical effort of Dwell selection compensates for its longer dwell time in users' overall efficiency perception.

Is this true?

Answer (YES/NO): NO